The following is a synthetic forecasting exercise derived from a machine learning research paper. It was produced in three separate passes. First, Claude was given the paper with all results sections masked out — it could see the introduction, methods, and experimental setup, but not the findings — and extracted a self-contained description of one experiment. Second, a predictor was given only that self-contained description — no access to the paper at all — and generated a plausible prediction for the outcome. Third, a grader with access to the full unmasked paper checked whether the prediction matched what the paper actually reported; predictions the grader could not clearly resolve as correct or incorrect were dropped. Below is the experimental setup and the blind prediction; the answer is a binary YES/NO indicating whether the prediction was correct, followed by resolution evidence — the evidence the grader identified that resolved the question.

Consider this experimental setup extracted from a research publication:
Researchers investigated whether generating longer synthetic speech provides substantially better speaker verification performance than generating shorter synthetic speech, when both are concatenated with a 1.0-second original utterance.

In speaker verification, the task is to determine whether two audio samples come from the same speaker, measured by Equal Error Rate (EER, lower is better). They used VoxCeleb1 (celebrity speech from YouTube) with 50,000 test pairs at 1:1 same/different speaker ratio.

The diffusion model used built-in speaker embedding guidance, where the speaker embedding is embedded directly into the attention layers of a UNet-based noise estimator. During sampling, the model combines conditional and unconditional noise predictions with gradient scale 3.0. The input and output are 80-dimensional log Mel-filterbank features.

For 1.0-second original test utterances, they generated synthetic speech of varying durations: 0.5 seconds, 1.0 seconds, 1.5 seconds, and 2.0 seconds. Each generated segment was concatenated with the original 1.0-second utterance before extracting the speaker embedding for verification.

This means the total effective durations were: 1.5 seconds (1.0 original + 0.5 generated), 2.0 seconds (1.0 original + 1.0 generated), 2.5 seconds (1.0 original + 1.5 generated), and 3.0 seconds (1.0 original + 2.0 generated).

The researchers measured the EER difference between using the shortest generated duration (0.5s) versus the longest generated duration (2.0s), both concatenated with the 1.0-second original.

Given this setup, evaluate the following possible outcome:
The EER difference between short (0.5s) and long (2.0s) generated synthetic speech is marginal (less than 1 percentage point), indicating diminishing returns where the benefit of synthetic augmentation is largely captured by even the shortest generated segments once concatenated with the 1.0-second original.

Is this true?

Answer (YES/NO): YES